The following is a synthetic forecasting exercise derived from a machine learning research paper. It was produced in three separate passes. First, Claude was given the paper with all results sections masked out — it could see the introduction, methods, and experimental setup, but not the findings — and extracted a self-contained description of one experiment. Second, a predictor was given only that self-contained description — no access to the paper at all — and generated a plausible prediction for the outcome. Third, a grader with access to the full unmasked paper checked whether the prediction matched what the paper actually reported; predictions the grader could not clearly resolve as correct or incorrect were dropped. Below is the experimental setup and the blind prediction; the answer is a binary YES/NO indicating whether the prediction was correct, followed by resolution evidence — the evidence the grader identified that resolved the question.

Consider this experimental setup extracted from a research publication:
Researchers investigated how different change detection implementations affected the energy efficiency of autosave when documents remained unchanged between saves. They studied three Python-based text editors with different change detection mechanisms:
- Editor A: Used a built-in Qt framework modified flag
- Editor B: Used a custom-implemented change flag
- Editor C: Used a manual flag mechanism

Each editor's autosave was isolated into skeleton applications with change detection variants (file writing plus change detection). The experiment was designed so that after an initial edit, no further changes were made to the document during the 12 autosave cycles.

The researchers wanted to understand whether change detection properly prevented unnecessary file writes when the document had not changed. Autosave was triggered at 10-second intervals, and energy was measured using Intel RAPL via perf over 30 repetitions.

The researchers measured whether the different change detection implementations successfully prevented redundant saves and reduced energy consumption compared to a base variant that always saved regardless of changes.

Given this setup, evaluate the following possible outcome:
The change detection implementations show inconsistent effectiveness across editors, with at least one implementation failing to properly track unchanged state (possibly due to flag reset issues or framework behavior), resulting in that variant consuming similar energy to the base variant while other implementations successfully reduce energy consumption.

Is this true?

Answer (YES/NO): NO